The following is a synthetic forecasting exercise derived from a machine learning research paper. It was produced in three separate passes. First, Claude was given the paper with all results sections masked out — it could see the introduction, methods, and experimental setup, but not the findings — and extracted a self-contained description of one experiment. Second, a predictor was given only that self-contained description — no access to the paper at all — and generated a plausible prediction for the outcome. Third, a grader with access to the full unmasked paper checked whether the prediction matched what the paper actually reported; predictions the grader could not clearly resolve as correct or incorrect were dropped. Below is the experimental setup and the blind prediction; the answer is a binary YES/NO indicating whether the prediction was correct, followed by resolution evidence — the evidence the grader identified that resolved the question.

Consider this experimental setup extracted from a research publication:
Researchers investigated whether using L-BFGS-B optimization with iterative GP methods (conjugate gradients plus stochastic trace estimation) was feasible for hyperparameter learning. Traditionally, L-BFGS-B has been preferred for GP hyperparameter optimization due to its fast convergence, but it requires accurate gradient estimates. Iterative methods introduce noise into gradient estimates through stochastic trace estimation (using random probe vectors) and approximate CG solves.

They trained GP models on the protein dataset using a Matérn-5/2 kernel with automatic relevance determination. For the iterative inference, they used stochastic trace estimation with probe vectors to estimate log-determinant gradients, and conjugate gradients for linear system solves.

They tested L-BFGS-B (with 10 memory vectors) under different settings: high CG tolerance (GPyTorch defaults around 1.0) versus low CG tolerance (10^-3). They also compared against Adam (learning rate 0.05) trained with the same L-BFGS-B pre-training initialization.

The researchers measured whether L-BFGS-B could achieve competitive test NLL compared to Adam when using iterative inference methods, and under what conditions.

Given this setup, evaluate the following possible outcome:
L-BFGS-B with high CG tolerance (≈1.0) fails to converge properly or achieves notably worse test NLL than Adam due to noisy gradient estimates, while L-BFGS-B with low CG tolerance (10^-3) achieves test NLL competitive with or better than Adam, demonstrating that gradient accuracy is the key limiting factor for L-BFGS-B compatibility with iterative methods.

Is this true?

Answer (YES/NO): YES